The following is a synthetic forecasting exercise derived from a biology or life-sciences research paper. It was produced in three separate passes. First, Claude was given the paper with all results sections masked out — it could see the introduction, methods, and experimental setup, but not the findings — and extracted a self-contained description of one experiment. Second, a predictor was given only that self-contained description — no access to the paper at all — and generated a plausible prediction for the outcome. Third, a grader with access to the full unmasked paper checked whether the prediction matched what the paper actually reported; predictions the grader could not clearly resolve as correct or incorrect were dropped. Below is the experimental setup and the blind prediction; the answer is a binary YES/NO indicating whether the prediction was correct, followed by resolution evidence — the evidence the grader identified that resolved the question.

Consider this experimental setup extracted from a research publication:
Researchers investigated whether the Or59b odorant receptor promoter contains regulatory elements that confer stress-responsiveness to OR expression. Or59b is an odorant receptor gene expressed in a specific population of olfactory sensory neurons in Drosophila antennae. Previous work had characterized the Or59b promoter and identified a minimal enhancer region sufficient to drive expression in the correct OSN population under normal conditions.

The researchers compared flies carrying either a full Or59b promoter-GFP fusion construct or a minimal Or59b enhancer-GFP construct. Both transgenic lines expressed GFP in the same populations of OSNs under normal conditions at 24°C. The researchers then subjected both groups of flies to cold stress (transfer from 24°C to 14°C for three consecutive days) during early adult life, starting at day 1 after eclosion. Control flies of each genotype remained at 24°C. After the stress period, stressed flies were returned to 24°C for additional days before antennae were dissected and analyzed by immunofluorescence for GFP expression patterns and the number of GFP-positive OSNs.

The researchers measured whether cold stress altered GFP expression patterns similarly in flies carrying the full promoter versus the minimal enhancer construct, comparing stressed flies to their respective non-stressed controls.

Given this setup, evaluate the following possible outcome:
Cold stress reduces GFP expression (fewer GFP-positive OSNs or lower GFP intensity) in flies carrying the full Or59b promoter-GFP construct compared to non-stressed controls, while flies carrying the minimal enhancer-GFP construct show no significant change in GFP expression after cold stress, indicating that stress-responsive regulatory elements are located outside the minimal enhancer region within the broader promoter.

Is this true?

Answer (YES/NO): NO